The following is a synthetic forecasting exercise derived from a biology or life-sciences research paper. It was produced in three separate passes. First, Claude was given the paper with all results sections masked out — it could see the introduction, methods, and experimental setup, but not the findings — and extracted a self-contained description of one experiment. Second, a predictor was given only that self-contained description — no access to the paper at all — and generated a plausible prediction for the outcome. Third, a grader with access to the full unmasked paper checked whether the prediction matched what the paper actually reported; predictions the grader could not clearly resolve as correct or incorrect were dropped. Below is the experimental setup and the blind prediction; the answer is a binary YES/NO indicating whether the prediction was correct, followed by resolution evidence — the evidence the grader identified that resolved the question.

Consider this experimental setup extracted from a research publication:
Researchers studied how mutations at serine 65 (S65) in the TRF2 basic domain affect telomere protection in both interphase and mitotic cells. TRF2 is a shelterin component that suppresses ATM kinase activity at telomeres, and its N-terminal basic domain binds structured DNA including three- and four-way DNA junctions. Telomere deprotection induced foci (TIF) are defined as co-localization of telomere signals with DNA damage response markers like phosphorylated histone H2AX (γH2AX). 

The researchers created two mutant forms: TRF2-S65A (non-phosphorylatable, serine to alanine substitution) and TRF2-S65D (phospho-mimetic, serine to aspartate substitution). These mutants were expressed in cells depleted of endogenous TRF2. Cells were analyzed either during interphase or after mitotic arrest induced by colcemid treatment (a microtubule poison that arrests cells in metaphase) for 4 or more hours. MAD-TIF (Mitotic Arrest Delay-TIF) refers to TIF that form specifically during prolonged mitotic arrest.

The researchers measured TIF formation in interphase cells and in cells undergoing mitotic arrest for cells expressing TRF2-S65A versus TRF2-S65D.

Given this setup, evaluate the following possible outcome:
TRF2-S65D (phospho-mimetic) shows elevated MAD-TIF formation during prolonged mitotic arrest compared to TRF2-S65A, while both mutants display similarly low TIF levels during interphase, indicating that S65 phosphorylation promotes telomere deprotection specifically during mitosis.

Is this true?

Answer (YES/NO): YES